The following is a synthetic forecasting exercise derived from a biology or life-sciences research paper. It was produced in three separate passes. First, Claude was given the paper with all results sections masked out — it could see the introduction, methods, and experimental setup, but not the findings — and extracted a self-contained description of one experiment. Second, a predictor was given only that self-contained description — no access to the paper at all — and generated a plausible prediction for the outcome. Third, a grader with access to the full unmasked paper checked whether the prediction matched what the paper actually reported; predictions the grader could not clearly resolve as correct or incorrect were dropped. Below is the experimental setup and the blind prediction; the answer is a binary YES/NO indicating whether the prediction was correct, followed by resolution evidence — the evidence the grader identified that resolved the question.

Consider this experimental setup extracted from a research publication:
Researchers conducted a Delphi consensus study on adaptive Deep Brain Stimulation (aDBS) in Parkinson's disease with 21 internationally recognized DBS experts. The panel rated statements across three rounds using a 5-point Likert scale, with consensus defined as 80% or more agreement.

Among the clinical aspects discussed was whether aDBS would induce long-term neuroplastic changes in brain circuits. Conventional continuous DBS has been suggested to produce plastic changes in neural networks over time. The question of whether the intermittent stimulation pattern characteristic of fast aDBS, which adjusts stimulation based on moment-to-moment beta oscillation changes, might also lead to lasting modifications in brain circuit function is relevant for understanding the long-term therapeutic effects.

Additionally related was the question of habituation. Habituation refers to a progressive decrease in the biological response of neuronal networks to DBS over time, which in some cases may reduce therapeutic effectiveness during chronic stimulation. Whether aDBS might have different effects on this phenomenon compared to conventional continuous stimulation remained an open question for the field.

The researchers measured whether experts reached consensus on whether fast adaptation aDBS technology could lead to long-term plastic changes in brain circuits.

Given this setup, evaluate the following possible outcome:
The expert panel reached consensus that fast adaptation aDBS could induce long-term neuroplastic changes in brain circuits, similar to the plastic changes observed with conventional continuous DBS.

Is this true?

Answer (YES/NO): NO